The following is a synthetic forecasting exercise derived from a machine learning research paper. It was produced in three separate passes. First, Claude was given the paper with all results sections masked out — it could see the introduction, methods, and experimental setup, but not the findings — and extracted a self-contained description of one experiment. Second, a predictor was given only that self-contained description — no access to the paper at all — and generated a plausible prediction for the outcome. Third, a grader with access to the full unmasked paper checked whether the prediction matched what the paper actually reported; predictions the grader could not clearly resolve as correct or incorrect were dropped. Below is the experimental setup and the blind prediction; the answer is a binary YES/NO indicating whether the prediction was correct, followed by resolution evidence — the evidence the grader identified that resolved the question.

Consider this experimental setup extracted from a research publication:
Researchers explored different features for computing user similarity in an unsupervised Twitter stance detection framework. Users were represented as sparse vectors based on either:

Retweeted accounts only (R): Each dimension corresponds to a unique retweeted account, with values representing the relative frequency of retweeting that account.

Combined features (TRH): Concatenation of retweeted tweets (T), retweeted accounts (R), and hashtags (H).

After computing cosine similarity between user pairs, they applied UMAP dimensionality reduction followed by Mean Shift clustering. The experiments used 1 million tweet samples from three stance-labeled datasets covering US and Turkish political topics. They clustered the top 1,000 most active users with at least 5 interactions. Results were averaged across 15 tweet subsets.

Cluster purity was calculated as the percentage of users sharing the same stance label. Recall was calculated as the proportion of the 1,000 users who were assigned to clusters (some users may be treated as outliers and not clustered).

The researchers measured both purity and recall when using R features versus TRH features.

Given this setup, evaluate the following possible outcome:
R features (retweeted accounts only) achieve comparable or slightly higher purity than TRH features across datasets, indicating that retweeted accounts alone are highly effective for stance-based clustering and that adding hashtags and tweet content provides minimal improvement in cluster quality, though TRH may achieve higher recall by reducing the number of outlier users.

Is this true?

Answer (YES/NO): NO